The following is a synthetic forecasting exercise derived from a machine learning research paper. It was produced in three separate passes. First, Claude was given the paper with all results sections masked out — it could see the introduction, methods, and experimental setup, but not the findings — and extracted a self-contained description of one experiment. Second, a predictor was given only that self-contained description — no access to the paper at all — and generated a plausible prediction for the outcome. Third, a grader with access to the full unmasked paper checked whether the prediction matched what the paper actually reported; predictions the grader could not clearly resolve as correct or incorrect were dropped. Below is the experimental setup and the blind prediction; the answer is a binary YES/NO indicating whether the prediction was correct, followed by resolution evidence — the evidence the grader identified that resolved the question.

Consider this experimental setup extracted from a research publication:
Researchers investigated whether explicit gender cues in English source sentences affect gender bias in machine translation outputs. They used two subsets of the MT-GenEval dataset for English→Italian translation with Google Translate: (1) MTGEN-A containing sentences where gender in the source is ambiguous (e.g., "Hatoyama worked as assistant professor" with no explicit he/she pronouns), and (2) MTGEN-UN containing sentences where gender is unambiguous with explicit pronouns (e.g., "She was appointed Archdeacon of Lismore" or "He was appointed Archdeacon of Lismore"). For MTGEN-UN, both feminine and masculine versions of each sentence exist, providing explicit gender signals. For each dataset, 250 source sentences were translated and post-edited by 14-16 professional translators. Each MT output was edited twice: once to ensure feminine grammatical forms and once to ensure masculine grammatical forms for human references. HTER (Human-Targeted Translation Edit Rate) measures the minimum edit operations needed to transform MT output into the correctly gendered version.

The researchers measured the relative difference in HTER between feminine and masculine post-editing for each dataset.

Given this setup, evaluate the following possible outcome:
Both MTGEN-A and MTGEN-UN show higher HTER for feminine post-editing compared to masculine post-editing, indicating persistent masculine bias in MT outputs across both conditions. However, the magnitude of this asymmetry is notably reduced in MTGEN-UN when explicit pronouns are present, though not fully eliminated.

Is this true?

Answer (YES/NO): YES